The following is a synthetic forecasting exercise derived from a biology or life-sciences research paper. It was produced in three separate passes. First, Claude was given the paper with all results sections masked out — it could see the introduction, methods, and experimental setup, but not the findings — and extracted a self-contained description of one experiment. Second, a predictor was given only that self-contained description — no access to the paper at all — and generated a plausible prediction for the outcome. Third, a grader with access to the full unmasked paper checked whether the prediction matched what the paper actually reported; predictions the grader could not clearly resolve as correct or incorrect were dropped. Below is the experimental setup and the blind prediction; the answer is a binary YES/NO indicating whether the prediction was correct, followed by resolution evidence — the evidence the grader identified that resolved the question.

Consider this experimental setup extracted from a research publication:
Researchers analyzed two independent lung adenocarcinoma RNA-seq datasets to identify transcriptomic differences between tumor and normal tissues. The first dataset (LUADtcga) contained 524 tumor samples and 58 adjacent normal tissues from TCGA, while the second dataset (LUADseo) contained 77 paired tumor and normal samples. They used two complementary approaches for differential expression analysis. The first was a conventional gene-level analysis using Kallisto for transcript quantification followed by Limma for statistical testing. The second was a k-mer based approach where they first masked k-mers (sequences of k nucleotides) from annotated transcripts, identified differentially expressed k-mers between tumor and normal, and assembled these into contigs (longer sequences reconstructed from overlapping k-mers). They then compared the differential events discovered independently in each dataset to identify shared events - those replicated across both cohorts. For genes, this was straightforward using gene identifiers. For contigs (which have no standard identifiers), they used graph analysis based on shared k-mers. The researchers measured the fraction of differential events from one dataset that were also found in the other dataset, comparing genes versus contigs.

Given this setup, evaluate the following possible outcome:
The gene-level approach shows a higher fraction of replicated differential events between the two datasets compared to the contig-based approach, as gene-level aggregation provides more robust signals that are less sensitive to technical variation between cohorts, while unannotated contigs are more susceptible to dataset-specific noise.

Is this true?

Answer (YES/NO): YES